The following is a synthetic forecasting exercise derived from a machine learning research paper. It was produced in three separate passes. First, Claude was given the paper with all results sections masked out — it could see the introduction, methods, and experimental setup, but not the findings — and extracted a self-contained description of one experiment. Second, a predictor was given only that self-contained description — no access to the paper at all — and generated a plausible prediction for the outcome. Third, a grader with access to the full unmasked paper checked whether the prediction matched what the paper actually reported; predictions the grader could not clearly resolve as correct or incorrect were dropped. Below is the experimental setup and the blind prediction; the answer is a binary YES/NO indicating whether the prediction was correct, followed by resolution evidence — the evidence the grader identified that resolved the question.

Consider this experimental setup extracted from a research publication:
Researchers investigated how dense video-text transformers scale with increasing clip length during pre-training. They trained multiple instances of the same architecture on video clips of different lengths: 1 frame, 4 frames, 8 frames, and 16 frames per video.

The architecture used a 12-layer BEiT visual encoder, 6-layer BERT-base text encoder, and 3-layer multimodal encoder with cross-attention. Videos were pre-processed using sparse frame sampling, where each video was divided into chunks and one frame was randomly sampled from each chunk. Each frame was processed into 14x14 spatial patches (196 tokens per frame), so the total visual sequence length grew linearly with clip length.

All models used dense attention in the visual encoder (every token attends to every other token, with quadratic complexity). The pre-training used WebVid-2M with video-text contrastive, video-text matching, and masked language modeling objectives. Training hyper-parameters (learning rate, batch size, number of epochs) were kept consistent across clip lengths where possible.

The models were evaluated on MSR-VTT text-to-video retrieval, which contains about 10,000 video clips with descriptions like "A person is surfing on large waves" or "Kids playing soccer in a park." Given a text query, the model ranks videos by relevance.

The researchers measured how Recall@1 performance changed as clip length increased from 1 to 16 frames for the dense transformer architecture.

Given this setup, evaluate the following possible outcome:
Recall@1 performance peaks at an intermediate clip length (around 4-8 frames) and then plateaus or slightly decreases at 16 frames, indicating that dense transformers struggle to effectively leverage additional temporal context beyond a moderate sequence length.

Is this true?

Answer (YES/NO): NO